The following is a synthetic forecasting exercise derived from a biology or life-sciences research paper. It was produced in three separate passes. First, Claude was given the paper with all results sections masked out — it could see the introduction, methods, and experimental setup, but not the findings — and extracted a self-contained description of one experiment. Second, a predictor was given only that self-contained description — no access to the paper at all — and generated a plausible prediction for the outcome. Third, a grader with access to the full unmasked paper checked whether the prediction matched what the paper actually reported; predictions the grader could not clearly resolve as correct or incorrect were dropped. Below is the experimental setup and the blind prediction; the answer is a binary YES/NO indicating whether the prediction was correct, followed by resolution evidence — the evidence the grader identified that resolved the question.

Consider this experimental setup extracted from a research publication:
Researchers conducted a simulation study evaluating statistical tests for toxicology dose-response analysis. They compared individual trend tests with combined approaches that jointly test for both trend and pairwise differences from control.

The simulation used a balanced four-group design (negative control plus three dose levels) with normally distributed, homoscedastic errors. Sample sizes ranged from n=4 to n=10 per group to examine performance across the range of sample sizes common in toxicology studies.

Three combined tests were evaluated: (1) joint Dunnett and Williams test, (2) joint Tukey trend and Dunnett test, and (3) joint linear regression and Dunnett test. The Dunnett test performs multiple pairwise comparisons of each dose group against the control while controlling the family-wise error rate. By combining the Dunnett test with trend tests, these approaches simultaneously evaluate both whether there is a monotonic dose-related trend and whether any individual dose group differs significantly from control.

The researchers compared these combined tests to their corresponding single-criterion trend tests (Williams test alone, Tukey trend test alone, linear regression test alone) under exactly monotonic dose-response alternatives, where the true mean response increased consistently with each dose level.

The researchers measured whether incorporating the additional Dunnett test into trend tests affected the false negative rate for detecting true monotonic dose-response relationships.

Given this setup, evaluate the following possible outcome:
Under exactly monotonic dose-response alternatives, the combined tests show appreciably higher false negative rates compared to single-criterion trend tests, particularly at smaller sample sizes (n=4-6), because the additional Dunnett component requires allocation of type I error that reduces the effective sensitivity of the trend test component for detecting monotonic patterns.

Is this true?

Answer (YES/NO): NO